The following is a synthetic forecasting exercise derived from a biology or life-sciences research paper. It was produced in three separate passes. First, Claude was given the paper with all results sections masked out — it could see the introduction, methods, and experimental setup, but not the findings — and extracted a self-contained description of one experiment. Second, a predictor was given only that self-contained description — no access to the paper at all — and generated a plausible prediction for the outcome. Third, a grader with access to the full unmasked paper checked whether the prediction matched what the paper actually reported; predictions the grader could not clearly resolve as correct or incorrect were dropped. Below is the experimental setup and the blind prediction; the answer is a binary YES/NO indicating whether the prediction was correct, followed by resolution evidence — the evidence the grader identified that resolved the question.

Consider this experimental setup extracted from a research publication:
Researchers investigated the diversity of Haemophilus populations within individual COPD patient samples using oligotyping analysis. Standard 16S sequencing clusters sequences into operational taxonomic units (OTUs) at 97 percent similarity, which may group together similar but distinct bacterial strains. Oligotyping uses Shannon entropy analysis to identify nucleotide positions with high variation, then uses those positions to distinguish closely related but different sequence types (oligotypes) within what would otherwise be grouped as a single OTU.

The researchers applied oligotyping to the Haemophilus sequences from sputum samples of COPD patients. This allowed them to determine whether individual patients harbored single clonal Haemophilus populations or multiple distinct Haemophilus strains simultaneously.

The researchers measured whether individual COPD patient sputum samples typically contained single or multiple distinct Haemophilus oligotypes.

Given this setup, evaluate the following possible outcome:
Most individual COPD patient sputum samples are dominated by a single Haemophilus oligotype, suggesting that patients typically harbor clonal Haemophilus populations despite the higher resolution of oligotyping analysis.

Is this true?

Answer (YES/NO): YES